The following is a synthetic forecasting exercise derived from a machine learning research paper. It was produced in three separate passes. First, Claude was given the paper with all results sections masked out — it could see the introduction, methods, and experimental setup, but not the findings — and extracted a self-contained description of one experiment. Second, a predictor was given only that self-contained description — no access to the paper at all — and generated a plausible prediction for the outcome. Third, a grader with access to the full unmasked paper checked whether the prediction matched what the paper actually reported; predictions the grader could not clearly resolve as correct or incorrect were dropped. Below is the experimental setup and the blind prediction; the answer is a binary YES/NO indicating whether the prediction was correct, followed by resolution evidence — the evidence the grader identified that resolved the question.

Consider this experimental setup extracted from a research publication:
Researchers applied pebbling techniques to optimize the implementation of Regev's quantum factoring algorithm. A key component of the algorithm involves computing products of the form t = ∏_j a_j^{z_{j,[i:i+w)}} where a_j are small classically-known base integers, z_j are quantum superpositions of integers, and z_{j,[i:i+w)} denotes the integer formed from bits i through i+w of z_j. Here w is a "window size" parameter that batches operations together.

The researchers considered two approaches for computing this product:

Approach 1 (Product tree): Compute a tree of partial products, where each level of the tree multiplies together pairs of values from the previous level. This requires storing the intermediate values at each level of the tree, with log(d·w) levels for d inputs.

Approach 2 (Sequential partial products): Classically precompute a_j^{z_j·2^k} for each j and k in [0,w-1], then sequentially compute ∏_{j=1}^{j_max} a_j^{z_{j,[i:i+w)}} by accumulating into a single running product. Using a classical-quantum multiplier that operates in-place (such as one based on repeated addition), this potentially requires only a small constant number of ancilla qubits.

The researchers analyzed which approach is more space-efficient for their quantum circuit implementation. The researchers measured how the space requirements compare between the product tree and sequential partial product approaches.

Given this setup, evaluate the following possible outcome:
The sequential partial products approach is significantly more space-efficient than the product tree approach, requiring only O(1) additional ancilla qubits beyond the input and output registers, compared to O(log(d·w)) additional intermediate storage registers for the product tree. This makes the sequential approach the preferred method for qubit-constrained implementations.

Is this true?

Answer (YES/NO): NO